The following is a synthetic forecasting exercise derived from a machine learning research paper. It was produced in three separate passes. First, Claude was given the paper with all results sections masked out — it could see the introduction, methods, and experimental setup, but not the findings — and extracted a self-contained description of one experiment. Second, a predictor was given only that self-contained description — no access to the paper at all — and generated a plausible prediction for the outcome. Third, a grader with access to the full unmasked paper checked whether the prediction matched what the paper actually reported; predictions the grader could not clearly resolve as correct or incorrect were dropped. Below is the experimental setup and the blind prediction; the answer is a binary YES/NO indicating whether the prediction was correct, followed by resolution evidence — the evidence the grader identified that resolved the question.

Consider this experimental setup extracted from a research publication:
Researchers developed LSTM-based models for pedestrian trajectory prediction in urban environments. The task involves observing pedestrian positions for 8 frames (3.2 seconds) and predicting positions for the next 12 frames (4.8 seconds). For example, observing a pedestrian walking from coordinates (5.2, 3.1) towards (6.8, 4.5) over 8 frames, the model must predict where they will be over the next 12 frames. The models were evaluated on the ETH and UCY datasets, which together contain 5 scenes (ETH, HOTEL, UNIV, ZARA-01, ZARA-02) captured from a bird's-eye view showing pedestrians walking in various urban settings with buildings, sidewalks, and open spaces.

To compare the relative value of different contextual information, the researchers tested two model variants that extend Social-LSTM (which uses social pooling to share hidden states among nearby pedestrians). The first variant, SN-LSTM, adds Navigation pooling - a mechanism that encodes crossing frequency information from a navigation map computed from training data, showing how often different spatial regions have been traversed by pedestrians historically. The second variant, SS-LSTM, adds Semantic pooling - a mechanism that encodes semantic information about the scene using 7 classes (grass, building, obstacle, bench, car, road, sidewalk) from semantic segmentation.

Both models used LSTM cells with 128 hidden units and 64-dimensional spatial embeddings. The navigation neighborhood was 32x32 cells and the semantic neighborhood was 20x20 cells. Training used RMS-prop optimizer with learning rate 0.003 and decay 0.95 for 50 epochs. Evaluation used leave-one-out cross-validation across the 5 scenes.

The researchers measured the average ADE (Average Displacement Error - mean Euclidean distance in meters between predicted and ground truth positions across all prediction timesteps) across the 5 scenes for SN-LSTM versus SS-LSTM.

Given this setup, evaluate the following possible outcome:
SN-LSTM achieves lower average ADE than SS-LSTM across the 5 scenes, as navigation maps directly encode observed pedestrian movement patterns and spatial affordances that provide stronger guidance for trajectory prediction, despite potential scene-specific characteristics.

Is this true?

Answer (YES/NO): NO